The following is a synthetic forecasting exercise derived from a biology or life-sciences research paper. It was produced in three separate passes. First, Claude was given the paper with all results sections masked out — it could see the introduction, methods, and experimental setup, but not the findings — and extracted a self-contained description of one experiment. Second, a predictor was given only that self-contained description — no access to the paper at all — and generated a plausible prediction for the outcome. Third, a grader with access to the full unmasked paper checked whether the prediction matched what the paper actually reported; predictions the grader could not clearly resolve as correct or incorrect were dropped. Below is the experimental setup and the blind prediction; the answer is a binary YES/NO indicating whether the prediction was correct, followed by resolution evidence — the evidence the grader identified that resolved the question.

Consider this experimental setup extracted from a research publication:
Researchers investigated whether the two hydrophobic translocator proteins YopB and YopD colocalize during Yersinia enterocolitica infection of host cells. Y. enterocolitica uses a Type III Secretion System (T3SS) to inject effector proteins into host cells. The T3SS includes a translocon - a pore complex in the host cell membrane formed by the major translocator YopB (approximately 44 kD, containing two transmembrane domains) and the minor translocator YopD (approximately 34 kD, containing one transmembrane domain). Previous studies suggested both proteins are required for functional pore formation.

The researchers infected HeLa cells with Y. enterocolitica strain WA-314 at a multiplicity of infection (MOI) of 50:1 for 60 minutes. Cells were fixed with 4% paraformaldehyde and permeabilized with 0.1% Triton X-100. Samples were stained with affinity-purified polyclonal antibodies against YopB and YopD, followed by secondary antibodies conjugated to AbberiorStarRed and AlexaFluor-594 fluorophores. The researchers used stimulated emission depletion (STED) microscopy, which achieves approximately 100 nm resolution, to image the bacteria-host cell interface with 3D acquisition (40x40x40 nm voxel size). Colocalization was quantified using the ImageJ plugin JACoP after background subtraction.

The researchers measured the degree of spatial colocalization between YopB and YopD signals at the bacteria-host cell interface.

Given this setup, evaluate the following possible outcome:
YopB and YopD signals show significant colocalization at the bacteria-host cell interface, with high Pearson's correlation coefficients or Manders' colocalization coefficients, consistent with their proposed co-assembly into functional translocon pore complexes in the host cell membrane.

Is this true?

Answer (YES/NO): YES